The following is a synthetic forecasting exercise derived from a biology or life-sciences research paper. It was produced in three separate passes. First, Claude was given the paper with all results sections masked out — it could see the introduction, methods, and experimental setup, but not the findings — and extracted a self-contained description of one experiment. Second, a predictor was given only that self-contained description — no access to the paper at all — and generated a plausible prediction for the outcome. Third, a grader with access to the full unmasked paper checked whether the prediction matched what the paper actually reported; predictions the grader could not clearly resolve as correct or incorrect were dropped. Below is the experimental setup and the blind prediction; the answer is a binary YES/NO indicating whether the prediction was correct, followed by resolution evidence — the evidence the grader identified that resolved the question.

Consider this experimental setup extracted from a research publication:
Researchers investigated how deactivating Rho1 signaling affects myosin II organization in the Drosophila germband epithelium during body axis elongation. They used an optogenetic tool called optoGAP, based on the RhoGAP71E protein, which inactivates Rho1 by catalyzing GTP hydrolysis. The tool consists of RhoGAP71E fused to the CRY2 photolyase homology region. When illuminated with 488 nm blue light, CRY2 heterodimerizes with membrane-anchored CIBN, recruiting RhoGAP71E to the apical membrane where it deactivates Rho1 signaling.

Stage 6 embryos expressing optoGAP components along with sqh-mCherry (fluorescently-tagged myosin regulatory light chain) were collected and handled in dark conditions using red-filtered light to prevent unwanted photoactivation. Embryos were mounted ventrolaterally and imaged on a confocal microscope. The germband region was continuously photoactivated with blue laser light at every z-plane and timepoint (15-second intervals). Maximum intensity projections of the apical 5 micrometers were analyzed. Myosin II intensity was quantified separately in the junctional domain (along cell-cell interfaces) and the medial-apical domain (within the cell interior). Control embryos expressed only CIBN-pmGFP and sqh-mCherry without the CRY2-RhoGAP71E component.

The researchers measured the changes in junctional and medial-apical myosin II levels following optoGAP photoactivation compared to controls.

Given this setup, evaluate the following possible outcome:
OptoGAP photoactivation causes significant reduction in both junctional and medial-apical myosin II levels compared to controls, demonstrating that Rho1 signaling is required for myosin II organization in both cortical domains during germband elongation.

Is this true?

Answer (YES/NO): YES